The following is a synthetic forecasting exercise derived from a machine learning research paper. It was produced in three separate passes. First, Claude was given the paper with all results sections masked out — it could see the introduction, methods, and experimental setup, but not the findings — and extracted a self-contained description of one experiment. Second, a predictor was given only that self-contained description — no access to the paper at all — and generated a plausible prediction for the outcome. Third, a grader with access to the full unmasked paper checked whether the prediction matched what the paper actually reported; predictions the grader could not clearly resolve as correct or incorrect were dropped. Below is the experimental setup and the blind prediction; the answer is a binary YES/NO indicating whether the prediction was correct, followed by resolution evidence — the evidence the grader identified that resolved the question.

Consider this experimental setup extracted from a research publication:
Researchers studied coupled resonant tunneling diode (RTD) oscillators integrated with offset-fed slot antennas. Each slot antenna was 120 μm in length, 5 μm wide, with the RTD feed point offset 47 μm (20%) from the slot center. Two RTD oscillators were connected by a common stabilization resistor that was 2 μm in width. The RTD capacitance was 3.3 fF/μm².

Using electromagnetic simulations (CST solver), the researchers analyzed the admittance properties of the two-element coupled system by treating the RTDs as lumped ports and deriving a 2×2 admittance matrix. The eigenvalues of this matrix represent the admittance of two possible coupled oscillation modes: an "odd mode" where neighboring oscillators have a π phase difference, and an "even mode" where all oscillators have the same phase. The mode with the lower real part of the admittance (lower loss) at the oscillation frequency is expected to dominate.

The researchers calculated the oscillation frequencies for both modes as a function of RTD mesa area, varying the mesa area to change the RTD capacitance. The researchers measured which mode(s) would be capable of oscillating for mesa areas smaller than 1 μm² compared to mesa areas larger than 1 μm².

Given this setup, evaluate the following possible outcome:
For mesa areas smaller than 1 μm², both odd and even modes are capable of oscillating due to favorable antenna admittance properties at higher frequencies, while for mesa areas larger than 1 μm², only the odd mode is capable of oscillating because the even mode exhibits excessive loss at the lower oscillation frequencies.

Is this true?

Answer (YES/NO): NO